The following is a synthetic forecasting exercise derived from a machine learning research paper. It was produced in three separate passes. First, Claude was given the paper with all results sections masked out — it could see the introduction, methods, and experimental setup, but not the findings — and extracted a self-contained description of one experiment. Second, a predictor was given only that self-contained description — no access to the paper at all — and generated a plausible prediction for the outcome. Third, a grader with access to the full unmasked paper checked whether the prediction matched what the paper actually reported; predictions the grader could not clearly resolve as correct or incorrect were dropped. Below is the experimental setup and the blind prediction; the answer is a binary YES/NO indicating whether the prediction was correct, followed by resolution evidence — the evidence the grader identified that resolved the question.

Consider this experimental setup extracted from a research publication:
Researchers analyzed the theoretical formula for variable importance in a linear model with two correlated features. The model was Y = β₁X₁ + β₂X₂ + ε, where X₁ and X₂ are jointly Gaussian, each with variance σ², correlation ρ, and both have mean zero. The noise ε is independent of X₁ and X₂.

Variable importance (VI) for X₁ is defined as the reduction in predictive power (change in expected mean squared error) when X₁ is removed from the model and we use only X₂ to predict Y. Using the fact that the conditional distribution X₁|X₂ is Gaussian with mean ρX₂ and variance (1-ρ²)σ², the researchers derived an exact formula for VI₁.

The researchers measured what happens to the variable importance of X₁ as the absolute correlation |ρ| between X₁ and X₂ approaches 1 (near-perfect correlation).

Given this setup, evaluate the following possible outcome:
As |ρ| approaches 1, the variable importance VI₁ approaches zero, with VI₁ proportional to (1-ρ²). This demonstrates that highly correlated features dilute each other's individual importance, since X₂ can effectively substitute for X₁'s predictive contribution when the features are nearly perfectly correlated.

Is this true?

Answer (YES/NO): YES